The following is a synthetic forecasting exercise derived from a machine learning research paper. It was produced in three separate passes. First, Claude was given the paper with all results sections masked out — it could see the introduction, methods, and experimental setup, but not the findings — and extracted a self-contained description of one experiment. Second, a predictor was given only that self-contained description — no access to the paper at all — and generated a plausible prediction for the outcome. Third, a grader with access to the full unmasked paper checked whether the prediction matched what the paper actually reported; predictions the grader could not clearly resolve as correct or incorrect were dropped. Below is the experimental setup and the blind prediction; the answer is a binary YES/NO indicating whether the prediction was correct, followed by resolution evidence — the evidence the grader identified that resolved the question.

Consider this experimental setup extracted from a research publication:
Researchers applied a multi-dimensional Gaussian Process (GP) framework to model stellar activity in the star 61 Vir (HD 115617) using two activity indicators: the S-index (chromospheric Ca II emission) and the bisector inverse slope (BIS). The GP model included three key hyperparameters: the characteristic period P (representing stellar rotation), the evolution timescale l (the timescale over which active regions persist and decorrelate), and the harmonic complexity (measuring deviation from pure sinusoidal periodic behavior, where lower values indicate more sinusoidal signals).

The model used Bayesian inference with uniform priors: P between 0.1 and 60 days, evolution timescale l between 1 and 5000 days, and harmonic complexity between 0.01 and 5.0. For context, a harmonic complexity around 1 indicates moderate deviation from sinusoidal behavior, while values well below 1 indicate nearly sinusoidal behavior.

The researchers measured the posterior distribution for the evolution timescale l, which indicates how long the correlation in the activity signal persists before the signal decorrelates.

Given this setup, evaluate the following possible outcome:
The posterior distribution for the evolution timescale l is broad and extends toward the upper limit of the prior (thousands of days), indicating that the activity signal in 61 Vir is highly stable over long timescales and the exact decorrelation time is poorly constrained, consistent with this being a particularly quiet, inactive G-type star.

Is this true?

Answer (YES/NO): NO